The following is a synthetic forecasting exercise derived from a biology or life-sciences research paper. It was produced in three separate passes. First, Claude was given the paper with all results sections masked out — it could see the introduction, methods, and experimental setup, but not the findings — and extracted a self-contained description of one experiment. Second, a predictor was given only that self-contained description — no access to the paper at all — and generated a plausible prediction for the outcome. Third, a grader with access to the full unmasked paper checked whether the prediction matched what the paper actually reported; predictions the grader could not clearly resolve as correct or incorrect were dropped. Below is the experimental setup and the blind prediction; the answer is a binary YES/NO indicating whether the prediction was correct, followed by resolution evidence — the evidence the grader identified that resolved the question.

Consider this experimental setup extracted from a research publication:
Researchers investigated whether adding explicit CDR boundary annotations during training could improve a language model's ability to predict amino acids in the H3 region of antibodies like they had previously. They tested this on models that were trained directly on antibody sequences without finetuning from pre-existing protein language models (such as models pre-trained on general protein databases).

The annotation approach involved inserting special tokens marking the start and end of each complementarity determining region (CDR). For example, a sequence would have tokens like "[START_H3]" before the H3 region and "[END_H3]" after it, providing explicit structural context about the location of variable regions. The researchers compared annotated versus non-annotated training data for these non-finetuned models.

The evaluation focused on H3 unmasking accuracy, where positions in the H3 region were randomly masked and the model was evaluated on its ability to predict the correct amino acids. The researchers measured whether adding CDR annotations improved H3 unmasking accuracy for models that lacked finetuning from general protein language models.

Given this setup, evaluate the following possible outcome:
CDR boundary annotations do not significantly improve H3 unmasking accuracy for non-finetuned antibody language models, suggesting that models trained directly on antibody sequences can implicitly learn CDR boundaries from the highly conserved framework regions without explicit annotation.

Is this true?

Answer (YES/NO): YES